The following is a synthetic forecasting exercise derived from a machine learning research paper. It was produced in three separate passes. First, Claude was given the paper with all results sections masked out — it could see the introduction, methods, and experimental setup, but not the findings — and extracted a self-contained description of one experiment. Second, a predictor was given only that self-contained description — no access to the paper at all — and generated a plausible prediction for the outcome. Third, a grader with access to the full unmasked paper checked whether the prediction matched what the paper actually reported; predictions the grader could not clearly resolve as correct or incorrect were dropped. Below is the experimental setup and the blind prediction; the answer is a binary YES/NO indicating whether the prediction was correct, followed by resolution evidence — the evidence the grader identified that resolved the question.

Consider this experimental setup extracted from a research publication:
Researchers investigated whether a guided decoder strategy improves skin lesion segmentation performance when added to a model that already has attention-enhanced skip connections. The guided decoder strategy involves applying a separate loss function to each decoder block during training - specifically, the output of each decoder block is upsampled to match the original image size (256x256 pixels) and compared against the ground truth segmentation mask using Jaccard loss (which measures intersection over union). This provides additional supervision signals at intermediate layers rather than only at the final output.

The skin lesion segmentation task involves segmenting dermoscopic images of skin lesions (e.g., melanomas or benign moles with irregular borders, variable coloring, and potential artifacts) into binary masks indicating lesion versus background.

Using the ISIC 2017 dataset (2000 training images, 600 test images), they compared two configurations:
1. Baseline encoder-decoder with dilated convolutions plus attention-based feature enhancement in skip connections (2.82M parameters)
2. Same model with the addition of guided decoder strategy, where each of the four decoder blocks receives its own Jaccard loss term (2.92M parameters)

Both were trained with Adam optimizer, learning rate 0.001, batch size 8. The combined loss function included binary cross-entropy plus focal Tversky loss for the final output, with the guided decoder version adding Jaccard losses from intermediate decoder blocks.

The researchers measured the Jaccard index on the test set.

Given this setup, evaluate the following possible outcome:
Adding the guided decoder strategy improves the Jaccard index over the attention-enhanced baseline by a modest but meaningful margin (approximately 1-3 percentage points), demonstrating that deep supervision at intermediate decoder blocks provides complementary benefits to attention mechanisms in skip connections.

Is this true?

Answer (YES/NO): NO